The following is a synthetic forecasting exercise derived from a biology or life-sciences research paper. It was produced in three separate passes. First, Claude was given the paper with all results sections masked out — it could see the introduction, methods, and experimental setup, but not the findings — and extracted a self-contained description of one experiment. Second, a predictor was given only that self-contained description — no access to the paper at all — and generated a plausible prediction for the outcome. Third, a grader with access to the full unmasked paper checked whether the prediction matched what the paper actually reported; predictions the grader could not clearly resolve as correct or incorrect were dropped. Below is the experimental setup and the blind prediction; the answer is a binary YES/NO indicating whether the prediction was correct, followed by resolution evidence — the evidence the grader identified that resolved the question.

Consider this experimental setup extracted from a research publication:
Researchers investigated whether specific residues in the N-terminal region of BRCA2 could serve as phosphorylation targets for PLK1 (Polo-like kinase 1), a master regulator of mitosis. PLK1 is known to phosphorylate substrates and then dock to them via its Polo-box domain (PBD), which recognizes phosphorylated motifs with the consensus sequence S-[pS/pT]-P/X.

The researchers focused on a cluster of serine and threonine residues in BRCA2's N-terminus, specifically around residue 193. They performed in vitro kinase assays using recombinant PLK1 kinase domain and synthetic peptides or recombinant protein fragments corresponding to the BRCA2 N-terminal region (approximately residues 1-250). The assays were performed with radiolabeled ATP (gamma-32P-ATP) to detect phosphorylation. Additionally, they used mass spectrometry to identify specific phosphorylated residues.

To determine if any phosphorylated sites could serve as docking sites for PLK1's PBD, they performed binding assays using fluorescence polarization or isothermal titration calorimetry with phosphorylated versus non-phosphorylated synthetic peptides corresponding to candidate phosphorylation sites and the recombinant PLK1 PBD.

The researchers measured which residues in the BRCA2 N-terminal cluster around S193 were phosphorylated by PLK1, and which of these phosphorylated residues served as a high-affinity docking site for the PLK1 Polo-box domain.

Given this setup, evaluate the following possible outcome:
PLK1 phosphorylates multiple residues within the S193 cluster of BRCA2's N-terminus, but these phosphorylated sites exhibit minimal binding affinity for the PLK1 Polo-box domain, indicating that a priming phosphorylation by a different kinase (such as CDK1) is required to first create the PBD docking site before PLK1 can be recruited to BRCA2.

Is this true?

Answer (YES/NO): NO